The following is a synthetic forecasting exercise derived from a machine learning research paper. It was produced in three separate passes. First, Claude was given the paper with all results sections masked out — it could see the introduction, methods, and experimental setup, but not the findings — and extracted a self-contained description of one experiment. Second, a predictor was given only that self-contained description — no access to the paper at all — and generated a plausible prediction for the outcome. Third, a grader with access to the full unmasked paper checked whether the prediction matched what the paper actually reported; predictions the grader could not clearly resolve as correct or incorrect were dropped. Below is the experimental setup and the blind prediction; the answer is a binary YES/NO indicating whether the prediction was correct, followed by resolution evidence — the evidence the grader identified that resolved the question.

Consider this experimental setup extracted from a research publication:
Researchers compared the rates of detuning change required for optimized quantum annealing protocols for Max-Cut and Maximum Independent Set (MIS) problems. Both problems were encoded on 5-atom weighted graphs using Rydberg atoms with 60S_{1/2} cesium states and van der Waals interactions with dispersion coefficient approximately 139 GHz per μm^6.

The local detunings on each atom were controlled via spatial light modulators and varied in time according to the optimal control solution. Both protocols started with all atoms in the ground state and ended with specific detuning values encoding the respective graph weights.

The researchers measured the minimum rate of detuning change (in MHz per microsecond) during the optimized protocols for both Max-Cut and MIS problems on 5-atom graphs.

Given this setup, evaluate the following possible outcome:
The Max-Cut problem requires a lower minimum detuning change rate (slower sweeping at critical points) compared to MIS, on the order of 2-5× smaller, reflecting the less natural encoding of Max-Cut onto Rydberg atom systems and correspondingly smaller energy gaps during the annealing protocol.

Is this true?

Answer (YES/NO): NO